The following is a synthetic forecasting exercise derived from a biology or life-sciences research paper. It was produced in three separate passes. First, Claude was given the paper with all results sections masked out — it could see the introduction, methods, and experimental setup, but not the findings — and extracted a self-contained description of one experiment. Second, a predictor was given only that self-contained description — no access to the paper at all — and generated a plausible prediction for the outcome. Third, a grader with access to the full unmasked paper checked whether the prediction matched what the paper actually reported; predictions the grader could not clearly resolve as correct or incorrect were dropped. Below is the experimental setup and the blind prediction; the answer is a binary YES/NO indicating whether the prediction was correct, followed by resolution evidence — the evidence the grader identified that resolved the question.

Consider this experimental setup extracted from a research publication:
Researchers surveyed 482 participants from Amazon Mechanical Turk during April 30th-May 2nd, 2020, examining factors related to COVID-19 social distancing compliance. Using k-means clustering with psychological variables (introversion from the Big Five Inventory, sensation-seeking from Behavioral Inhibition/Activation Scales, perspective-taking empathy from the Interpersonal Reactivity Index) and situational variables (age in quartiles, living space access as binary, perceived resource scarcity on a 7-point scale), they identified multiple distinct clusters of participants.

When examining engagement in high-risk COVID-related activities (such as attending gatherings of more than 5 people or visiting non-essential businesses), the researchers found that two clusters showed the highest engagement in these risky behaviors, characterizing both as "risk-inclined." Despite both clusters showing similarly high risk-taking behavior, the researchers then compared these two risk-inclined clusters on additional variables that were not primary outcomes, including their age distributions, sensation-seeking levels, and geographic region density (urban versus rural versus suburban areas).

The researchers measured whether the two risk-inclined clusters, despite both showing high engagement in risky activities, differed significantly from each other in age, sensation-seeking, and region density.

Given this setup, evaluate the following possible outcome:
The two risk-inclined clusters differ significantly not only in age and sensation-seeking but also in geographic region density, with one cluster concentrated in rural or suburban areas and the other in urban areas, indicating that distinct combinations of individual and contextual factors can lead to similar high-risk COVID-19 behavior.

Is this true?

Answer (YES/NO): NO